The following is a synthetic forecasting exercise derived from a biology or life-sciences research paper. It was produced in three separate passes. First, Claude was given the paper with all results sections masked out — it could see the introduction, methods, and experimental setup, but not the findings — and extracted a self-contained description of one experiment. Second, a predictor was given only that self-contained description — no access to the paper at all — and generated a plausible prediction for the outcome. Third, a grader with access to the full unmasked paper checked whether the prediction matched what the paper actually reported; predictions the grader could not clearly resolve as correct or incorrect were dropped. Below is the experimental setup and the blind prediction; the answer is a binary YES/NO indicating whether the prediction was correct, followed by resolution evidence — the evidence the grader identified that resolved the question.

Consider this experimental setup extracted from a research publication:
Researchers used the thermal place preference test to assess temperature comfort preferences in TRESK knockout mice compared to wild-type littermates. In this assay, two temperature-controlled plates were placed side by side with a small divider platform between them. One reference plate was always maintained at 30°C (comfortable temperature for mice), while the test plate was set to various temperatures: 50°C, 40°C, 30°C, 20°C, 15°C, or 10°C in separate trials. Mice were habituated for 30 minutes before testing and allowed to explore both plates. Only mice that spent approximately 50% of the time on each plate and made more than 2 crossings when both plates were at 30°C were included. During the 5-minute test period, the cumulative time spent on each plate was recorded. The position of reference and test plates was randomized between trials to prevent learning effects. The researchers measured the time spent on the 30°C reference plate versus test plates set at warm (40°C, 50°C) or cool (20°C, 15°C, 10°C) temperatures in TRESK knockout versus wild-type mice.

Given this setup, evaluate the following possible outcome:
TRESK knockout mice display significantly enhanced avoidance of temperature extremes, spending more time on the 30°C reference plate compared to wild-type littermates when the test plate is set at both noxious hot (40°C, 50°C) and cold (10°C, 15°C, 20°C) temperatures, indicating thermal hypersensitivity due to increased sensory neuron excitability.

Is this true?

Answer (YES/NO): NO